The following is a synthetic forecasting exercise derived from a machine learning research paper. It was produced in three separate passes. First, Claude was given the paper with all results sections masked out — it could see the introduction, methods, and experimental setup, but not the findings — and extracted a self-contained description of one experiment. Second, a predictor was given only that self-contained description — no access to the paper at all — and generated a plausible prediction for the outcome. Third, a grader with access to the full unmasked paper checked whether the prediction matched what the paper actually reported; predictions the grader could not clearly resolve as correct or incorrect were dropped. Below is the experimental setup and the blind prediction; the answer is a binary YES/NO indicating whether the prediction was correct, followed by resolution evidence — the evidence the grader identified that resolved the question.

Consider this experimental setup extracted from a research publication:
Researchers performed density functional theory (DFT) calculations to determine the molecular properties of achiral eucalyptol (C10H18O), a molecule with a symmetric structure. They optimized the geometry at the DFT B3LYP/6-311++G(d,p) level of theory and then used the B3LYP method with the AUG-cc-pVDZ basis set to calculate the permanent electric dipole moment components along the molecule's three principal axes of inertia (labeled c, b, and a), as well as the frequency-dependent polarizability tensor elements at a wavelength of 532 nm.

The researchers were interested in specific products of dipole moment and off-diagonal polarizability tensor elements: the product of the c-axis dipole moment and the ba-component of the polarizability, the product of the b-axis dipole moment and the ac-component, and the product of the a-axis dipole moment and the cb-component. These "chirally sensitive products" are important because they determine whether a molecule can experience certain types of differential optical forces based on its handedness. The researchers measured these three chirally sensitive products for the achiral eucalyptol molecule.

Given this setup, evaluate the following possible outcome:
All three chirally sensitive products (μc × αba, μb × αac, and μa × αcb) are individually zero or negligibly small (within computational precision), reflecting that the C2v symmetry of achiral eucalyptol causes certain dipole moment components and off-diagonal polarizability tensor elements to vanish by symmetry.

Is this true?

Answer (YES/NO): YES